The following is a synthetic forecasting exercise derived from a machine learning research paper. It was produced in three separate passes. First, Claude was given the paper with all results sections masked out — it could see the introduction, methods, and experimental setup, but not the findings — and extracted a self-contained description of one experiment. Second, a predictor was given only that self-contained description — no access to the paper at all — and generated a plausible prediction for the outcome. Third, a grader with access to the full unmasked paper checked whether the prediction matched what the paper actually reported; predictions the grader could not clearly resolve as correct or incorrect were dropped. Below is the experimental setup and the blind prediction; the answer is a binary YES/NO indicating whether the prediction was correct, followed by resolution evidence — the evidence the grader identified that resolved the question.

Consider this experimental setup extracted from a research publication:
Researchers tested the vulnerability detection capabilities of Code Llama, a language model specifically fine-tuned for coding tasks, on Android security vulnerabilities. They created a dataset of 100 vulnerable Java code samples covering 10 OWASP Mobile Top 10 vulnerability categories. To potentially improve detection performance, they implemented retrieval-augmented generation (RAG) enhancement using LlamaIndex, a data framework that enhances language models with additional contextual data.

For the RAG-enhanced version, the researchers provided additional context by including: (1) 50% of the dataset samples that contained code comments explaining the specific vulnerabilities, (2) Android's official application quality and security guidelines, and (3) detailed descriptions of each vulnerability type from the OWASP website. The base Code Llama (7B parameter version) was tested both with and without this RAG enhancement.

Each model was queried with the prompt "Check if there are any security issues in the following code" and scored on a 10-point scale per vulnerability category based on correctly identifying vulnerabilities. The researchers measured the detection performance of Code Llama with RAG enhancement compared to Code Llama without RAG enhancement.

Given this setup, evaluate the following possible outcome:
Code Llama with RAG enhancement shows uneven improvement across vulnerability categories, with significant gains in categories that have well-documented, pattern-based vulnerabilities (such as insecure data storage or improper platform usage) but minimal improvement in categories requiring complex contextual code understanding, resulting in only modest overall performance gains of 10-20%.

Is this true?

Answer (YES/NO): NO